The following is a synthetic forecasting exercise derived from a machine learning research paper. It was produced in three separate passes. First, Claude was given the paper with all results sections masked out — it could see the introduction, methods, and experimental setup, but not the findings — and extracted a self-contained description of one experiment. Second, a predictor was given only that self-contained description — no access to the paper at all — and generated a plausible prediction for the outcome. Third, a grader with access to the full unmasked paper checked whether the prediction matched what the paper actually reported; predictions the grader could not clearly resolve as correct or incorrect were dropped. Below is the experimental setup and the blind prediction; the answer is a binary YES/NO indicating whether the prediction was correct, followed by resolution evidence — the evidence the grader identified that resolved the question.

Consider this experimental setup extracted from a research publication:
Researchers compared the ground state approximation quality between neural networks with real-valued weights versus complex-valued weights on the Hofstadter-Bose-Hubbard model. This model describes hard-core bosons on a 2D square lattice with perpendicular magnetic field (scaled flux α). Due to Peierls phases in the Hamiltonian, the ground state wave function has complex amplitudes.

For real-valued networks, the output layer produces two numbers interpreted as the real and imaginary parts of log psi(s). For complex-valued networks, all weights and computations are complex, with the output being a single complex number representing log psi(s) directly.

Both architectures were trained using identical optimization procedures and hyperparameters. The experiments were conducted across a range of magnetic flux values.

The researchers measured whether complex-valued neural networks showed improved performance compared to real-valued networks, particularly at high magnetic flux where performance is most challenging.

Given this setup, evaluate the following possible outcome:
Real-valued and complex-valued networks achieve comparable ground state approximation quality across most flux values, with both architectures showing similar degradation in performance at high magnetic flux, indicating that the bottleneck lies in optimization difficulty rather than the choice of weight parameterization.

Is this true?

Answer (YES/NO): NO